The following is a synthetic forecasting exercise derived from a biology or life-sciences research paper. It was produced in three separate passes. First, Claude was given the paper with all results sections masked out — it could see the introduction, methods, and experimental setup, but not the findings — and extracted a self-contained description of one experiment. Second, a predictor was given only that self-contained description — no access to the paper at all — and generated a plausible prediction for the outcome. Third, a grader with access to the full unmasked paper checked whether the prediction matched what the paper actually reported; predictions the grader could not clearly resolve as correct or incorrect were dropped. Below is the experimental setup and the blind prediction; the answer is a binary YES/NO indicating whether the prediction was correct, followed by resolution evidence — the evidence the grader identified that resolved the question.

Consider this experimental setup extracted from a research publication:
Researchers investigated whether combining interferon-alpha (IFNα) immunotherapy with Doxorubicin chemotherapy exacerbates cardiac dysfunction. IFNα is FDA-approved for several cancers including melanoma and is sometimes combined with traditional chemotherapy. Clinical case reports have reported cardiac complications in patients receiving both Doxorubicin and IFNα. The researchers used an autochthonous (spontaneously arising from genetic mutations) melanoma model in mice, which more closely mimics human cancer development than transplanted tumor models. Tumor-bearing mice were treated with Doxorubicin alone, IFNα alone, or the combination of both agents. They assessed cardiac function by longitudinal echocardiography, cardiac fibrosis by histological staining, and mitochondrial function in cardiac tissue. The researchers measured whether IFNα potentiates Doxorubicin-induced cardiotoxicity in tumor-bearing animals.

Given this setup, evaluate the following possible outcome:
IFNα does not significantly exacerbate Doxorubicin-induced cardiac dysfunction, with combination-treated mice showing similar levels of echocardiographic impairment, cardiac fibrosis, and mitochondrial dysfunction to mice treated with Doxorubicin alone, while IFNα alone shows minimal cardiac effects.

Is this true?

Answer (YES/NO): NO